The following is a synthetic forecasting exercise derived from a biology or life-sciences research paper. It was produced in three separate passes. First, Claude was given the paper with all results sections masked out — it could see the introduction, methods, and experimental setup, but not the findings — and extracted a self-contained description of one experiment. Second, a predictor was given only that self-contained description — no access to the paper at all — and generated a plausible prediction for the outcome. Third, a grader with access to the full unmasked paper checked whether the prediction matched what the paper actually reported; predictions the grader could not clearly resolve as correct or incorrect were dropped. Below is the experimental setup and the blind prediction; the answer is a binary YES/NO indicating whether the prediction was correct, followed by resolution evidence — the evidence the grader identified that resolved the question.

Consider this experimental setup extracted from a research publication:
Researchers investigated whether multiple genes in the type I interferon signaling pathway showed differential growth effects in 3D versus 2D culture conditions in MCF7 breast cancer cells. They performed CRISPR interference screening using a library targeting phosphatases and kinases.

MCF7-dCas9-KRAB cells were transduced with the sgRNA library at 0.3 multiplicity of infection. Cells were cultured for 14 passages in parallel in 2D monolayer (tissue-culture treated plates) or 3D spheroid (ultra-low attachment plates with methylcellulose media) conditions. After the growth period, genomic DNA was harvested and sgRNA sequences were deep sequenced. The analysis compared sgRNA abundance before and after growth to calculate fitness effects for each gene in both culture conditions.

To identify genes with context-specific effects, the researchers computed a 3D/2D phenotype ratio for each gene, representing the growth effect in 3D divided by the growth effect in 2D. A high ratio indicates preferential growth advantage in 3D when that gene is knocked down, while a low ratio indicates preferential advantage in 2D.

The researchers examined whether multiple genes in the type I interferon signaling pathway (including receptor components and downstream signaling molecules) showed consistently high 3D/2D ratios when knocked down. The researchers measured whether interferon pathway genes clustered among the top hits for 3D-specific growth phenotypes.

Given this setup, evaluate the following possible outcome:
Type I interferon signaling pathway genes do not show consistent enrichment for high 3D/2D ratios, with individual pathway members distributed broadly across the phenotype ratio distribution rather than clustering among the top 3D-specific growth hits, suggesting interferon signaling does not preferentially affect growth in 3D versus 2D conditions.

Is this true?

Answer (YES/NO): NO